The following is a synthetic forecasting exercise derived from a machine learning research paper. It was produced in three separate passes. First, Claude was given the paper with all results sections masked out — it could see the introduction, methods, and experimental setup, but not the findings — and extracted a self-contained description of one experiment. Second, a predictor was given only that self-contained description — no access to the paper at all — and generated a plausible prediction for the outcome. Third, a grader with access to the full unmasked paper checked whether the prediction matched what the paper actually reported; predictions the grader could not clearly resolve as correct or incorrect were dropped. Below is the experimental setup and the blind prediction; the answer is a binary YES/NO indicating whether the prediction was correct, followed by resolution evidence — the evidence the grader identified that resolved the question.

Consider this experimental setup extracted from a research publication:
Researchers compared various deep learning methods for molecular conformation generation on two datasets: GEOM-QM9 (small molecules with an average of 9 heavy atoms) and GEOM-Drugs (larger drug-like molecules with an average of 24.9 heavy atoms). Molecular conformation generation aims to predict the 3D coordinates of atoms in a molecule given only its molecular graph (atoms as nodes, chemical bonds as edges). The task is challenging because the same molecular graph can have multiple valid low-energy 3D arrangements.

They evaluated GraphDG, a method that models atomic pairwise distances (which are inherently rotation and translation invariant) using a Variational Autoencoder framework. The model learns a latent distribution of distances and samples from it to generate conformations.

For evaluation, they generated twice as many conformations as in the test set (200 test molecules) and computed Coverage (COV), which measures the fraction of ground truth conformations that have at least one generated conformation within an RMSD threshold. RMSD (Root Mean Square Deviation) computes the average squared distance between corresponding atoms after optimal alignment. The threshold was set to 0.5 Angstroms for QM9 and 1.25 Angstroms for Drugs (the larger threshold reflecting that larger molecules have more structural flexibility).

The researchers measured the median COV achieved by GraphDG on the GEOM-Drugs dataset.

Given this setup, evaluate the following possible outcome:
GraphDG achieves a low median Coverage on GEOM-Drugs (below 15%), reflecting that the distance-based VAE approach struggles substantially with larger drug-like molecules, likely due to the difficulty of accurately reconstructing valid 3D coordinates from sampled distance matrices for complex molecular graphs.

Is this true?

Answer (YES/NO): YES